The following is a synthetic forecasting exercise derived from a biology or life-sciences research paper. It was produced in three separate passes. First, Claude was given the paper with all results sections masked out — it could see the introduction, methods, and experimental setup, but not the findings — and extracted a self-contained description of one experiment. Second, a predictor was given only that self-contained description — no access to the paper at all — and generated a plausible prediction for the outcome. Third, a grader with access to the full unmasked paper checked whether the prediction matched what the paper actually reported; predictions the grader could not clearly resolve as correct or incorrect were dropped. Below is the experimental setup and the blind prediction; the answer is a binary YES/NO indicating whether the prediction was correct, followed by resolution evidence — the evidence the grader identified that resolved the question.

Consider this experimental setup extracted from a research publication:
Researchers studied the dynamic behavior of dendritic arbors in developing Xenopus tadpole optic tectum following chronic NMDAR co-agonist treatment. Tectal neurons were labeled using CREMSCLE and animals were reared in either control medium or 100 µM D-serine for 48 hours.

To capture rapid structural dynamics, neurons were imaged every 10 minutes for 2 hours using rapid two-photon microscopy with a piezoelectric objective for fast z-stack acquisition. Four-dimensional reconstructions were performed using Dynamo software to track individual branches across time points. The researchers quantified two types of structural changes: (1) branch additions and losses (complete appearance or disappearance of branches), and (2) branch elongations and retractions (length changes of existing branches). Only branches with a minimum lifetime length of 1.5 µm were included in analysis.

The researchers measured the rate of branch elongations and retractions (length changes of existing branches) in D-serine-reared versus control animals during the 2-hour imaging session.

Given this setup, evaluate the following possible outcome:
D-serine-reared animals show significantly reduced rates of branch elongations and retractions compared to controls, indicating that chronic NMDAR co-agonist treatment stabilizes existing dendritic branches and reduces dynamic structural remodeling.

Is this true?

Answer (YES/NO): NO